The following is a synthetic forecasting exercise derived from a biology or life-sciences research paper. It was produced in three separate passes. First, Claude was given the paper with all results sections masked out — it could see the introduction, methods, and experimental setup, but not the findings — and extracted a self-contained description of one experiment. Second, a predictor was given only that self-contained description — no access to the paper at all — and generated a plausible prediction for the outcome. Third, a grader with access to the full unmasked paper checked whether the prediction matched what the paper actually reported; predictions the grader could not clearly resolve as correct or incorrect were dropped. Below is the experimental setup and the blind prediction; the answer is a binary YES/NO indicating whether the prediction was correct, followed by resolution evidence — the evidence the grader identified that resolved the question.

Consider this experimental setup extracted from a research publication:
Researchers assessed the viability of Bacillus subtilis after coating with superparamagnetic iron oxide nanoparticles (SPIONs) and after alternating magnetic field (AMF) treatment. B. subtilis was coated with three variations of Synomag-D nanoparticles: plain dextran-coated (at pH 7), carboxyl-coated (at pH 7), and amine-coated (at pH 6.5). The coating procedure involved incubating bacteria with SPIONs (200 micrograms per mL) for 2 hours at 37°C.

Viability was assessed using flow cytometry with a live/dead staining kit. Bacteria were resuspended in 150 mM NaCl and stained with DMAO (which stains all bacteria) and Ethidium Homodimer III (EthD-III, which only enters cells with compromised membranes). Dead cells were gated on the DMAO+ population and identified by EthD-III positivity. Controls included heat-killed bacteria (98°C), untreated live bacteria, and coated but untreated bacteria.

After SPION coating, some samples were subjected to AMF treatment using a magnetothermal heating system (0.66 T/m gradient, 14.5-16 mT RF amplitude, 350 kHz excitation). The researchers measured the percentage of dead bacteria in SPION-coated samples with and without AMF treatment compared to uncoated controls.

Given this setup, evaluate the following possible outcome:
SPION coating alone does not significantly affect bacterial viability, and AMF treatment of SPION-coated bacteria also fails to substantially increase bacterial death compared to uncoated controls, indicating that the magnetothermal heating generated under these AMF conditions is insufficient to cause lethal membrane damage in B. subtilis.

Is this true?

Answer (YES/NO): YES